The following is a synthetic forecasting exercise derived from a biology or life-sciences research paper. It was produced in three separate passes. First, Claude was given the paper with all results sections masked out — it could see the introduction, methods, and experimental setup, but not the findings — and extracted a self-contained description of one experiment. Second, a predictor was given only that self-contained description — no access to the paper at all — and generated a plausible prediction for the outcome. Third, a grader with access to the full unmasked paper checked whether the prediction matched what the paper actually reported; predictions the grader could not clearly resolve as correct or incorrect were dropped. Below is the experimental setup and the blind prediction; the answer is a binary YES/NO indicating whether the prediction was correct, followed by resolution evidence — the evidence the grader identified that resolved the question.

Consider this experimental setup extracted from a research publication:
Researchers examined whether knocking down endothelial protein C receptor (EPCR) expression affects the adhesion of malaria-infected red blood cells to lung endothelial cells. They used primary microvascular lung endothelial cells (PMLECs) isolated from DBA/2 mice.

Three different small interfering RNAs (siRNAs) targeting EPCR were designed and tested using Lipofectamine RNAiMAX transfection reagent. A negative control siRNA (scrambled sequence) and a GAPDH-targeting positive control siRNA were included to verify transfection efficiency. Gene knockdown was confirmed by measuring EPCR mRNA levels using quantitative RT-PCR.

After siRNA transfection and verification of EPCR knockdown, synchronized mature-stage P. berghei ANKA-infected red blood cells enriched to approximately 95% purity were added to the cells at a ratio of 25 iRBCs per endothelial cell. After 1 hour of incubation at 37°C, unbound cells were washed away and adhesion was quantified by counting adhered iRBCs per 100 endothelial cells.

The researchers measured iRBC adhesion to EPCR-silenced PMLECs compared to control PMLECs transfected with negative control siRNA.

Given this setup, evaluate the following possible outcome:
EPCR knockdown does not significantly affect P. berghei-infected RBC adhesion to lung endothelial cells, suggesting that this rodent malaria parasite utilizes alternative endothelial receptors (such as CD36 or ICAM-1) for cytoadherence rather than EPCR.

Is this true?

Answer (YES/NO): NO